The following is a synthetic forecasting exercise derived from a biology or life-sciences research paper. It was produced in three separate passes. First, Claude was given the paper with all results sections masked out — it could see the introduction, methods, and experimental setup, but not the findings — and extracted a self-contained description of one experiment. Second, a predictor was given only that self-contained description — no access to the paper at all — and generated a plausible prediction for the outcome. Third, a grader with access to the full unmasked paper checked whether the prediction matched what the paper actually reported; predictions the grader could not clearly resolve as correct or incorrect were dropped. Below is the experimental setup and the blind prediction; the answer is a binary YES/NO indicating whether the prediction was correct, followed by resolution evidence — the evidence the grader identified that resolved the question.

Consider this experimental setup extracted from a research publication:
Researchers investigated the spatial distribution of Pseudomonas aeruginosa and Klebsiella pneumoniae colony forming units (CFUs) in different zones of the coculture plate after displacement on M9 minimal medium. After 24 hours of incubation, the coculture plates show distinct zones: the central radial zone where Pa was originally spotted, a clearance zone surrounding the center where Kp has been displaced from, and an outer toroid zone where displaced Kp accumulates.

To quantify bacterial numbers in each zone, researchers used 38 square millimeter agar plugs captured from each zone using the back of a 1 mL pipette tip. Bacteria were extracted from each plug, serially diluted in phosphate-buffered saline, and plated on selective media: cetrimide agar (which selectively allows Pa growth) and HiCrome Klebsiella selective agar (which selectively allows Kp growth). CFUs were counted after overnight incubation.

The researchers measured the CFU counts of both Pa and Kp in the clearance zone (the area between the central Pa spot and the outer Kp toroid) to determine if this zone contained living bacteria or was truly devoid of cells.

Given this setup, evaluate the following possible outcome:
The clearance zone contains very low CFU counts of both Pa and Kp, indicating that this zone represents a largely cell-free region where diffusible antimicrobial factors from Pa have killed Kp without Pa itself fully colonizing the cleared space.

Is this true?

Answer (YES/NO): NO